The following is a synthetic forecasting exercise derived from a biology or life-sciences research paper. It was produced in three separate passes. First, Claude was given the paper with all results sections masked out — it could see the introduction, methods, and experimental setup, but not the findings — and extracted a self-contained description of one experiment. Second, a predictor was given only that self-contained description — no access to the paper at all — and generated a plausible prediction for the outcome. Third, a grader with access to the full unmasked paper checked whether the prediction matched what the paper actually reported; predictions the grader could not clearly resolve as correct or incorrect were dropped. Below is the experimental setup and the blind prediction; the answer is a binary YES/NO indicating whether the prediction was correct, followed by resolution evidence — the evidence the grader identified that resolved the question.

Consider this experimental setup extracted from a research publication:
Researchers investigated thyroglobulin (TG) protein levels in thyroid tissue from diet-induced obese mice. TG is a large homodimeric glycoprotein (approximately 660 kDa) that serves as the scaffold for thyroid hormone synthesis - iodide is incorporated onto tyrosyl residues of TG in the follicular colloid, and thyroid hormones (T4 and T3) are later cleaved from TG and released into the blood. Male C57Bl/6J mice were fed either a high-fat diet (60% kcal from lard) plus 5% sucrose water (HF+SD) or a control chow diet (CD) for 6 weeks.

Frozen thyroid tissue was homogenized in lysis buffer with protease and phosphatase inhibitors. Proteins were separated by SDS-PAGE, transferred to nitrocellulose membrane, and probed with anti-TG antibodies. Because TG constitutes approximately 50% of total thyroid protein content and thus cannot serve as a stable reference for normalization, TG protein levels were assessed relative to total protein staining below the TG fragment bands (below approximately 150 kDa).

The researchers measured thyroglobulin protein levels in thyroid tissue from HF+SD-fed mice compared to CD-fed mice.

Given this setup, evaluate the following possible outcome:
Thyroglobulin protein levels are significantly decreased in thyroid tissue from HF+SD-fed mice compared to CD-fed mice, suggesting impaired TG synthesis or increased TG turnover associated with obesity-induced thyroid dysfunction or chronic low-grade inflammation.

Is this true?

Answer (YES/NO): YES